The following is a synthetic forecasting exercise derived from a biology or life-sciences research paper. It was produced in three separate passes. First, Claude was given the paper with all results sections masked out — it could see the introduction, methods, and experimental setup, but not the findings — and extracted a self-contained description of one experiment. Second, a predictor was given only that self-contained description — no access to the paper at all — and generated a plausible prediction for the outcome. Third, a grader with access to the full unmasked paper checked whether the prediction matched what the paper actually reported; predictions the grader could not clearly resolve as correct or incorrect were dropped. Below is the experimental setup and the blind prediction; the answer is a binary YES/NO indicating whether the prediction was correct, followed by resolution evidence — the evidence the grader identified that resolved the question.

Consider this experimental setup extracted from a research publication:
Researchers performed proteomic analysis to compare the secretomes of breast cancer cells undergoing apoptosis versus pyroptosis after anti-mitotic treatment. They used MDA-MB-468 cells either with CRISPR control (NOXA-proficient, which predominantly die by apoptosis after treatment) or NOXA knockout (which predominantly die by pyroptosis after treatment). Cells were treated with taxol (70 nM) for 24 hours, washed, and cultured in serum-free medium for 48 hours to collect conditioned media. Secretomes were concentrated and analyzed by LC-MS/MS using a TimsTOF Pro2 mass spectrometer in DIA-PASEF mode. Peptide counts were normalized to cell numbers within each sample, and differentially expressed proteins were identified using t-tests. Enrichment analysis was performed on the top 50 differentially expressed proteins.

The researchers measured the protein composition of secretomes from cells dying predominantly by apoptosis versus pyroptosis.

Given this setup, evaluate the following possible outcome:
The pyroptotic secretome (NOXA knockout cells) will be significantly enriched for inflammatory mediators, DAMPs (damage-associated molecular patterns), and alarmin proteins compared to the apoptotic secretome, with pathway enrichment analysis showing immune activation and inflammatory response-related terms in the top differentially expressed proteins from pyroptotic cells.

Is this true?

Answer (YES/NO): YES